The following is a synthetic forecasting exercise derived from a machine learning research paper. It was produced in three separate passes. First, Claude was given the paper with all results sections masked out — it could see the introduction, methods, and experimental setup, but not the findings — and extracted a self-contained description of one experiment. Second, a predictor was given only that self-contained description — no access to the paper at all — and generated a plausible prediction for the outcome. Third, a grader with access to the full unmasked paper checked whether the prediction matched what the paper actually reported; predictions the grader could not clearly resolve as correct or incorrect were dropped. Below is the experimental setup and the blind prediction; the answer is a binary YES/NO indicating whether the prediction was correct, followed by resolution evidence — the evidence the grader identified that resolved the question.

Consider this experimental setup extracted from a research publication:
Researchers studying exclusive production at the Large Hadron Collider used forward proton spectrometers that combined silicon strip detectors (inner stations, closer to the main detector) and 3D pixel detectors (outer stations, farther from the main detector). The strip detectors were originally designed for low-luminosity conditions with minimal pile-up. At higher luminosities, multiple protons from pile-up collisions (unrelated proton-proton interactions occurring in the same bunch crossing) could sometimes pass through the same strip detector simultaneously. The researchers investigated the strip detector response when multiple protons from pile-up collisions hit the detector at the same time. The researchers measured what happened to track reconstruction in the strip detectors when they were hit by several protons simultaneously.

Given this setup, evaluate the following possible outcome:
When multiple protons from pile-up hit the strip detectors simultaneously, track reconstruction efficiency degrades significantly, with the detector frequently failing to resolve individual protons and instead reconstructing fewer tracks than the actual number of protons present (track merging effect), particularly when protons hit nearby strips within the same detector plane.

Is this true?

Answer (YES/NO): NO